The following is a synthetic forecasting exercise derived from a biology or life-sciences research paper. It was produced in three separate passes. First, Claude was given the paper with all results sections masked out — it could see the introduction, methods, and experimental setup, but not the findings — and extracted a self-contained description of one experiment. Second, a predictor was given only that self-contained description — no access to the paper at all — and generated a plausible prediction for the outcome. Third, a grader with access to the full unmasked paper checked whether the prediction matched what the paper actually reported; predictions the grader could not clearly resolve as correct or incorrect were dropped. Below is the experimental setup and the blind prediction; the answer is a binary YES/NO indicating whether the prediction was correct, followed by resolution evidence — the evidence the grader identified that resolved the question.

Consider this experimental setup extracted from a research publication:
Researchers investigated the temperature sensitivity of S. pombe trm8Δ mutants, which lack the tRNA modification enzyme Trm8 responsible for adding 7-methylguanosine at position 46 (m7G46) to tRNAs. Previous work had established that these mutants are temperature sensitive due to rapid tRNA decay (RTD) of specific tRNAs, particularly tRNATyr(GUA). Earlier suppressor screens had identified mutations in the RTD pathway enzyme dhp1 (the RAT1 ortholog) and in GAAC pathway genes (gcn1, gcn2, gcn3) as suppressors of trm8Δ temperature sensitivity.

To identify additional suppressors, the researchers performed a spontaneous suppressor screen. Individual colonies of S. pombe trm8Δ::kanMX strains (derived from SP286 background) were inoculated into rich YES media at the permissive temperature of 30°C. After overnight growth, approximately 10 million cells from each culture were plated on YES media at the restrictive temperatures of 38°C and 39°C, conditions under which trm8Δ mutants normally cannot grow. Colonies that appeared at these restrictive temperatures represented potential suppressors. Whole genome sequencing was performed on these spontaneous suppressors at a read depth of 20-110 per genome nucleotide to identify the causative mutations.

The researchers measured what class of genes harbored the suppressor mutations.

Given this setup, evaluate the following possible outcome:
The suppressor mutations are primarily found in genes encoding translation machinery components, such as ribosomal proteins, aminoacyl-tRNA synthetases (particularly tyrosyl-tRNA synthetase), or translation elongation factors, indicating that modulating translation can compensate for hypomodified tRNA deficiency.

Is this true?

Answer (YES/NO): YES